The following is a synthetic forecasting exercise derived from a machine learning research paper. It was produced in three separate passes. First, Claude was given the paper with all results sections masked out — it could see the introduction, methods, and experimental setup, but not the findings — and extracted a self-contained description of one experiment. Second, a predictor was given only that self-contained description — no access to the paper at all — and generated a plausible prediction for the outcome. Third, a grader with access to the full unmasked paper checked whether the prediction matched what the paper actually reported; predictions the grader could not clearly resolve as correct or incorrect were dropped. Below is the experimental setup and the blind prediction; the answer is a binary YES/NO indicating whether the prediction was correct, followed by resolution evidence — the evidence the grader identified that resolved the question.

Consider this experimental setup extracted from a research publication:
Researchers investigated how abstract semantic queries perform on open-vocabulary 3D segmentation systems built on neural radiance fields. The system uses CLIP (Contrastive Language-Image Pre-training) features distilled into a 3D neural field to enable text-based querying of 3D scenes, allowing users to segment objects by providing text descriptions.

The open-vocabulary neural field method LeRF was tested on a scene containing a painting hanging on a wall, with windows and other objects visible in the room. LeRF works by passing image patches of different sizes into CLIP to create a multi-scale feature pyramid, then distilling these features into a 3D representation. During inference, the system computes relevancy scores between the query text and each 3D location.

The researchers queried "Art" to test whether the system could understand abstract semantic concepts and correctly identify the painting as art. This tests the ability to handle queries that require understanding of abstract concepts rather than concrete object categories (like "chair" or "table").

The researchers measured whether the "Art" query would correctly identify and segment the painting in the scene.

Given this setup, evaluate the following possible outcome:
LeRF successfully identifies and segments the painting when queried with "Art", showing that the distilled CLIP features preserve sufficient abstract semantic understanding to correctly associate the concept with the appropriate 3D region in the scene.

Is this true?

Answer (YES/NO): NO